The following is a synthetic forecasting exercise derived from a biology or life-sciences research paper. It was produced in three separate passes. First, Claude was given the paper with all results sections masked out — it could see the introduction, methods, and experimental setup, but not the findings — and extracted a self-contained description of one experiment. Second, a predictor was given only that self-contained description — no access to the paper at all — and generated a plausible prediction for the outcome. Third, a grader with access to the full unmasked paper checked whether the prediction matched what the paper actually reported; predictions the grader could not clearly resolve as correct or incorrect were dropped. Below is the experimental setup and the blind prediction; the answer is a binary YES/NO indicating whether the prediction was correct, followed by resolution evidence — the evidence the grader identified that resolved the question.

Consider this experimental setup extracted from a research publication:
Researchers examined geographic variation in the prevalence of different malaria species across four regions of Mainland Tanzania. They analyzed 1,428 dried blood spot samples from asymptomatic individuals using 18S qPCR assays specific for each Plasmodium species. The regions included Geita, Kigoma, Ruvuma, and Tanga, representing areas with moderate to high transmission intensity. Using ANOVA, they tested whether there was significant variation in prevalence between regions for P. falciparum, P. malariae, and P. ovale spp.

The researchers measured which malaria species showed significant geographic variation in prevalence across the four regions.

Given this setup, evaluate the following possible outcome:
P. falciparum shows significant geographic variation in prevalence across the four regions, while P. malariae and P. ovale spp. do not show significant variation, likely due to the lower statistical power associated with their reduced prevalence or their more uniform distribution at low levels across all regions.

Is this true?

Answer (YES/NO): NO